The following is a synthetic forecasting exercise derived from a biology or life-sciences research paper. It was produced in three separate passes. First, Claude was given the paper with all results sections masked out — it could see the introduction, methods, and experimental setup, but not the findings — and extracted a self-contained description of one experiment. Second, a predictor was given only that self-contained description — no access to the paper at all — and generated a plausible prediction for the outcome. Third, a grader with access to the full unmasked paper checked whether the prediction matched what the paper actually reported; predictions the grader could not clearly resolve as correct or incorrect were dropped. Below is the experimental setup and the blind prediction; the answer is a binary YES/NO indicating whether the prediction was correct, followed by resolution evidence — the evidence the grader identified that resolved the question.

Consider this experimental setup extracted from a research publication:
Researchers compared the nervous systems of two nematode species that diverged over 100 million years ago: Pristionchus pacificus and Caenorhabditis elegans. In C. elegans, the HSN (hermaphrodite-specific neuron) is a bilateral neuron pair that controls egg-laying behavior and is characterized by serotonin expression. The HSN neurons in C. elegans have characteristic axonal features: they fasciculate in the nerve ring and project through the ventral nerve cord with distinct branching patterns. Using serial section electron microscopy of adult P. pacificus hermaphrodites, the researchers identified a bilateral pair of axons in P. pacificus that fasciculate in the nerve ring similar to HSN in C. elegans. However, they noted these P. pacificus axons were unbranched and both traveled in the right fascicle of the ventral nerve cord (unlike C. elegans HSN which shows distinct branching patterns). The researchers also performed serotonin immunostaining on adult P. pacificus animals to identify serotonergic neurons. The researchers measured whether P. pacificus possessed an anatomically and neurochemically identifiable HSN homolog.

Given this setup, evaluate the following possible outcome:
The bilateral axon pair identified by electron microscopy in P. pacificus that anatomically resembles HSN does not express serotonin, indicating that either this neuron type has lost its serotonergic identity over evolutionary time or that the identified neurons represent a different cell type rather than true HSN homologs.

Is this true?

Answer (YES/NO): YES